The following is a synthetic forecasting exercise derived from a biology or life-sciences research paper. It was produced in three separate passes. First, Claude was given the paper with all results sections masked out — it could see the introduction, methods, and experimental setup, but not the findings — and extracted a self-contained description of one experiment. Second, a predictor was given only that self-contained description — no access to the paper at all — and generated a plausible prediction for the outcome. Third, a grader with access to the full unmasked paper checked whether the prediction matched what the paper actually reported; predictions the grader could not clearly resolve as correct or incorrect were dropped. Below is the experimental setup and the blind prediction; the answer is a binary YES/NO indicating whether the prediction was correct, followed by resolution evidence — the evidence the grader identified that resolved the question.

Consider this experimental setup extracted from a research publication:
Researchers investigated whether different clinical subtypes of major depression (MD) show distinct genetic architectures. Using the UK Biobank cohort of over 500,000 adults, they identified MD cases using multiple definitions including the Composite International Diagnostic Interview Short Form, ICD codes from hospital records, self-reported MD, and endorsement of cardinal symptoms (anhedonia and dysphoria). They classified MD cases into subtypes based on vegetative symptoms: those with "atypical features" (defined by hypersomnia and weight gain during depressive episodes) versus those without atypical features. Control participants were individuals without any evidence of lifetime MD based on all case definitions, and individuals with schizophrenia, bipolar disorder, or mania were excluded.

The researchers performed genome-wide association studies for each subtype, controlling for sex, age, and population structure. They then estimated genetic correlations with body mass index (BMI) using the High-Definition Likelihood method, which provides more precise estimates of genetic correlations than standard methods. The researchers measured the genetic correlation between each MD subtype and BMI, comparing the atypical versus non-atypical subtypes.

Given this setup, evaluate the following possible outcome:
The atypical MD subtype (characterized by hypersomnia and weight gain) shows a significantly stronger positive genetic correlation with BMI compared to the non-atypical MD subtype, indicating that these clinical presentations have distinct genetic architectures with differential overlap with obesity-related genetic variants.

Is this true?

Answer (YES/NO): YES